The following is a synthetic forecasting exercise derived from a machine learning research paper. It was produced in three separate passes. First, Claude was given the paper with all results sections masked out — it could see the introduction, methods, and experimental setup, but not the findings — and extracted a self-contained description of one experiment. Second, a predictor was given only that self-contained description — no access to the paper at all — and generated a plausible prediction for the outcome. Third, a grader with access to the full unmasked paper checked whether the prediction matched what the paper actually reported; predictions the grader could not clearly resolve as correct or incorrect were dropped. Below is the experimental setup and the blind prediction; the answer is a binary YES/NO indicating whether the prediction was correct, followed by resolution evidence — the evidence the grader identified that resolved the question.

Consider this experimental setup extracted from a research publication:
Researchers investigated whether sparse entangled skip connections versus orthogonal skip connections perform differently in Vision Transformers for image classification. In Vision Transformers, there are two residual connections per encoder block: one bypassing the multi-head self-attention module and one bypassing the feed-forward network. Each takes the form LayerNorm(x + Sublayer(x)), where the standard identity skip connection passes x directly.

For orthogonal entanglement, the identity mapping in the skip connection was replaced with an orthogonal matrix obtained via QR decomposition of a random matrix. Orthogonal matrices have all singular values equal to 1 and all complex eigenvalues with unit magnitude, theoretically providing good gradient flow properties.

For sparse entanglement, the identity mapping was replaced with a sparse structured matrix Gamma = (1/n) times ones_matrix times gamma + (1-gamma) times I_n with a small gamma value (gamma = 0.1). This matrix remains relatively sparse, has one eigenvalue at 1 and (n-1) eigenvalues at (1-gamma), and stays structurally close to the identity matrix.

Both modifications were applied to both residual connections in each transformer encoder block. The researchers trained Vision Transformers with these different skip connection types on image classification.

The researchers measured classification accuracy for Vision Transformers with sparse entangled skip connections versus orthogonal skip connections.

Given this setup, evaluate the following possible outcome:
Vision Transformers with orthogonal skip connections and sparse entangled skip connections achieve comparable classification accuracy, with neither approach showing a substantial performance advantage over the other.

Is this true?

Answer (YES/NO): NO